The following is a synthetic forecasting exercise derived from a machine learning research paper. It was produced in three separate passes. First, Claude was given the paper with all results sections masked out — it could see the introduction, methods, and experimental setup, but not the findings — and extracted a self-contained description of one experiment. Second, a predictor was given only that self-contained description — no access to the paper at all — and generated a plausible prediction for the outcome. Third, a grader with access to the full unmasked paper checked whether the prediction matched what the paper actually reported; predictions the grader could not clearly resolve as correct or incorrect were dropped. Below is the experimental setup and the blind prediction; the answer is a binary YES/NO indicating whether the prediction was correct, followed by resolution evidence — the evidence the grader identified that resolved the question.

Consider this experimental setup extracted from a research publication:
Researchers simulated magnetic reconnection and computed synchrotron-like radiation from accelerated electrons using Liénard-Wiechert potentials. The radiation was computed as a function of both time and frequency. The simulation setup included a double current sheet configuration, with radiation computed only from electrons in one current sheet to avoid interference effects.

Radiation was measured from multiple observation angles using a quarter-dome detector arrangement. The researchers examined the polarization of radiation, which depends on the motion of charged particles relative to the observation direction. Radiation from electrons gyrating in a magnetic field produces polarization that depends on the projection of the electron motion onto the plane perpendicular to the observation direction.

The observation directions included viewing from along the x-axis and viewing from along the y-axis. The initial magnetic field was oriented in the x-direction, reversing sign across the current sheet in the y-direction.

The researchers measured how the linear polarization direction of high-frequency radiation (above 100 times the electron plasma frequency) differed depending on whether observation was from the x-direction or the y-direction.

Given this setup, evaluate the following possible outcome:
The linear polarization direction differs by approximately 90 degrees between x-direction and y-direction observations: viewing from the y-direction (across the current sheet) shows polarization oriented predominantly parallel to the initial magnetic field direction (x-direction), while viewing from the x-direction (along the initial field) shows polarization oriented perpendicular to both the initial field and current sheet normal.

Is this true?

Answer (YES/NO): NO